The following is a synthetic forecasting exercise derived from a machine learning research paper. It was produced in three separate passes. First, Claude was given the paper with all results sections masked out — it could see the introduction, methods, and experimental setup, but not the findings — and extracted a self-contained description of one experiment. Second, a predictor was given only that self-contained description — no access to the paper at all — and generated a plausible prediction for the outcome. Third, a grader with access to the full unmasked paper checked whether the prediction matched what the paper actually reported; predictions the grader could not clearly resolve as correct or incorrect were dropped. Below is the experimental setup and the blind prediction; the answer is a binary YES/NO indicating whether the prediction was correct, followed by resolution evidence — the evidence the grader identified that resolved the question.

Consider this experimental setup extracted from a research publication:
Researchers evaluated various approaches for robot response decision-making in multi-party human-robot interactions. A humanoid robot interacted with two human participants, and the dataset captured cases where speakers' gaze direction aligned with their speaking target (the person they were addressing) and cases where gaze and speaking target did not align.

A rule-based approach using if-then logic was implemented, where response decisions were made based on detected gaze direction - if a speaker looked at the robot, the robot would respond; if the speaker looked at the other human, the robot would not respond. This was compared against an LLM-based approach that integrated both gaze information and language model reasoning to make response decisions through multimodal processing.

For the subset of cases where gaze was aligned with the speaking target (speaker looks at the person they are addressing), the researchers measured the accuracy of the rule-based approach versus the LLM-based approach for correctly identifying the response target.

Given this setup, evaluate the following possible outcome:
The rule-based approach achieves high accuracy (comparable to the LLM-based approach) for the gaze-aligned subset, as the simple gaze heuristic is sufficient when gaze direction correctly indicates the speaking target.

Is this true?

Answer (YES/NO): NO